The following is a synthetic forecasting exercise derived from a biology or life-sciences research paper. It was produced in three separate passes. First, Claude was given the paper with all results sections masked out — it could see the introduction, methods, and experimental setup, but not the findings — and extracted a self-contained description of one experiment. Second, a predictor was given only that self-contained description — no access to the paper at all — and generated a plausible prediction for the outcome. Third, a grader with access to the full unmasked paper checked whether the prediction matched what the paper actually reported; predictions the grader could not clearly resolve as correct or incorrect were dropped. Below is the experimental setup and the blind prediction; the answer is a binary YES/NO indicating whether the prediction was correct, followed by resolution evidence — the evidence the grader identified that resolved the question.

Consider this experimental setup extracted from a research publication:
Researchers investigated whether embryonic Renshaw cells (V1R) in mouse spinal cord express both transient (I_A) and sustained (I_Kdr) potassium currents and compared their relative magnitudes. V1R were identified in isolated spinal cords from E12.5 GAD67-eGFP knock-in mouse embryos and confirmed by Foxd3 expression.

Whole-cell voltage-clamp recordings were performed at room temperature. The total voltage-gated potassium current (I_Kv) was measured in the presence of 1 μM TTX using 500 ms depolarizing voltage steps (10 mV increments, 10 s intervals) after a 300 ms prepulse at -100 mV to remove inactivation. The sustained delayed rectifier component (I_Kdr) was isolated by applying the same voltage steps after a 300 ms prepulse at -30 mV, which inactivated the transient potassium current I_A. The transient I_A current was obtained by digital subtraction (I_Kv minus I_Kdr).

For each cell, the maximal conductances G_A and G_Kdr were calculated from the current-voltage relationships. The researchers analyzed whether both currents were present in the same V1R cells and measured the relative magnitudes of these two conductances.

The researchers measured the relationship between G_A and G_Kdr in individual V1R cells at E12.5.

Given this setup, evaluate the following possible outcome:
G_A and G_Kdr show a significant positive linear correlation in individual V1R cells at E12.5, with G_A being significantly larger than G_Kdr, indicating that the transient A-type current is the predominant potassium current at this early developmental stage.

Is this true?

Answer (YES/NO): NO